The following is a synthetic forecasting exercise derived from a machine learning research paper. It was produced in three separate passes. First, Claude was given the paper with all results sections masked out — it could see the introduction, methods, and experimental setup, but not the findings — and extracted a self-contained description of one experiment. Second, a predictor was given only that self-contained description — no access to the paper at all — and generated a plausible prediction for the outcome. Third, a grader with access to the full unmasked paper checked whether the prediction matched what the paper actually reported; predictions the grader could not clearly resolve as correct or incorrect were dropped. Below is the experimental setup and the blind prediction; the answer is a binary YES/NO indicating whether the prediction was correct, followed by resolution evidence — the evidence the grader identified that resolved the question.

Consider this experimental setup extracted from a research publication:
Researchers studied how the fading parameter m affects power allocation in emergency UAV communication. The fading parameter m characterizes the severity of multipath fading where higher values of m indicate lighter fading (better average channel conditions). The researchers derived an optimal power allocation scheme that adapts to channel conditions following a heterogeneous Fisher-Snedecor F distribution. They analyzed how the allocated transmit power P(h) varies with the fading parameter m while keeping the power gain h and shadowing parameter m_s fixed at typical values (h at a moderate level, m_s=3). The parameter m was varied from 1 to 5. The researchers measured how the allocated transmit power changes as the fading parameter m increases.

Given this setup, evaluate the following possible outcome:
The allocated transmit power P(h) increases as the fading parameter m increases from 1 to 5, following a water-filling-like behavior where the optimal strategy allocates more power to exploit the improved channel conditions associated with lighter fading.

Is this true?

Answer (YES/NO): YES